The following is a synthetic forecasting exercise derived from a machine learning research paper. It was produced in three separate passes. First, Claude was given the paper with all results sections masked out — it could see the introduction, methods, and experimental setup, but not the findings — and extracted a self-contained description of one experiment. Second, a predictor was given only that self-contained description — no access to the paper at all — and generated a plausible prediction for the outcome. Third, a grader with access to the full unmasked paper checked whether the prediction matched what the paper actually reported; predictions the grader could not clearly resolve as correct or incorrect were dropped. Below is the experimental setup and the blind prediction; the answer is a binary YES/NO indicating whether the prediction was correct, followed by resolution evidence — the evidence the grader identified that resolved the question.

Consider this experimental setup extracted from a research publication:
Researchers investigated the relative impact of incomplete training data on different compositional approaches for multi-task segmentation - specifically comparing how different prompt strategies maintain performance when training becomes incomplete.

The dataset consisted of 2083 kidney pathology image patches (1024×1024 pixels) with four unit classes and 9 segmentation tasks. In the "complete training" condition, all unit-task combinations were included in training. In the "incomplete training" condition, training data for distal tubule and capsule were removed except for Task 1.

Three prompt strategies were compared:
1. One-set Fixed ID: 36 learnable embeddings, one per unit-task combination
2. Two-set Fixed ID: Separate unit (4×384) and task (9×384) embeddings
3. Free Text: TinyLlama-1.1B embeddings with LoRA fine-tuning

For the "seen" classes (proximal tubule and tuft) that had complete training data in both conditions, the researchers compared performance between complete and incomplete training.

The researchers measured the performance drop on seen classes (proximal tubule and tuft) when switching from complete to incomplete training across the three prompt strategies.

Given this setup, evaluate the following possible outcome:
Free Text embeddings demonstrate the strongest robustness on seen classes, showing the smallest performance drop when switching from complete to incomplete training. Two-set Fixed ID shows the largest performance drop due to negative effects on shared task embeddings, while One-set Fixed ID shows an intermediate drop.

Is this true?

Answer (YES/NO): NO